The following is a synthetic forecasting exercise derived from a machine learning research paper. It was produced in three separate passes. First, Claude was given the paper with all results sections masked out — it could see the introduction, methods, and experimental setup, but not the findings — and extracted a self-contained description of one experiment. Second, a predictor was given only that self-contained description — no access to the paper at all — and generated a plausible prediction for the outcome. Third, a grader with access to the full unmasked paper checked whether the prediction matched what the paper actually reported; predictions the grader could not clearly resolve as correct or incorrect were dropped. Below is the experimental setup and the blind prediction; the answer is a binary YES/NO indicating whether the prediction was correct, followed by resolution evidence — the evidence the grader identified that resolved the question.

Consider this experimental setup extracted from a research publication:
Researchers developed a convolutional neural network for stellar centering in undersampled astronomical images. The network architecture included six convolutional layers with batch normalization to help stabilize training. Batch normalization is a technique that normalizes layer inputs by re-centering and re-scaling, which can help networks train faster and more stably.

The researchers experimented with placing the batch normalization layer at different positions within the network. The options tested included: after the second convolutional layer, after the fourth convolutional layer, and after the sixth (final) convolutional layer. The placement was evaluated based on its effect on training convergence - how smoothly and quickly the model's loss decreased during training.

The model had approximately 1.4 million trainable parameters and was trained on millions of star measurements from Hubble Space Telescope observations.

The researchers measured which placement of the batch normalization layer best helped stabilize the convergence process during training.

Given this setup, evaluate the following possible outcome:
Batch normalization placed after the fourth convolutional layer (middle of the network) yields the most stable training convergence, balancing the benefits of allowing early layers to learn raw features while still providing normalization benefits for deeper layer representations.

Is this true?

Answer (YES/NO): YES